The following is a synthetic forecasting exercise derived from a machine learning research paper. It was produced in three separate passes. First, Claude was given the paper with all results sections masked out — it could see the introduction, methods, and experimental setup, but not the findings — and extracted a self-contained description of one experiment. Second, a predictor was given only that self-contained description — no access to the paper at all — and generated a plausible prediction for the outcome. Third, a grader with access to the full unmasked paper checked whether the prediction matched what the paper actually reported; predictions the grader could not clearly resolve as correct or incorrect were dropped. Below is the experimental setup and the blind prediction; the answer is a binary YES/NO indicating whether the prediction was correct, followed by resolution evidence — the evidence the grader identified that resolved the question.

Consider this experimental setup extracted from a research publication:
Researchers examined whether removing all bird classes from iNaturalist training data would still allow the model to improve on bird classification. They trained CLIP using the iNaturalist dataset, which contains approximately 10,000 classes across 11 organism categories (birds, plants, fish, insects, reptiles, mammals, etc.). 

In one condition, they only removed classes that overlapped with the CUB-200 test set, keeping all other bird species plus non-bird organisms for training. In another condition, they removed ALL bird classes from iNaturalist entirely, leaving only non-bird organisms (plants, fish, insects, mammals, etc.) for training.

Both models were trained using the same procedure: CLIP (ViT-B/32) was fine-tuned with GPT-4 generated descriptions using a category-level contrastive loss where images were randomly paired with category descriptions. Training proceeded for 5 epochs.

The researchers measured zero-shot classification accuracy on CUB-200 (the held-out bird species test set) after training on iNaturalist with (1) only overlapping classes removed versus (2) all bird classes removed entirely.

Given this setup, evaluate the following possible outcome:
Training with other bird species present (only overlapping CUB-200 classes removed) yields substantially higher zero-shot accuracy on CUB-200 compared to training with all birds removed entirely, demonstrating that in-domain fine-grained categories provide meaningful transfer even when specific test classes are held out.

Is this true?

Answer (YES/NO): NO